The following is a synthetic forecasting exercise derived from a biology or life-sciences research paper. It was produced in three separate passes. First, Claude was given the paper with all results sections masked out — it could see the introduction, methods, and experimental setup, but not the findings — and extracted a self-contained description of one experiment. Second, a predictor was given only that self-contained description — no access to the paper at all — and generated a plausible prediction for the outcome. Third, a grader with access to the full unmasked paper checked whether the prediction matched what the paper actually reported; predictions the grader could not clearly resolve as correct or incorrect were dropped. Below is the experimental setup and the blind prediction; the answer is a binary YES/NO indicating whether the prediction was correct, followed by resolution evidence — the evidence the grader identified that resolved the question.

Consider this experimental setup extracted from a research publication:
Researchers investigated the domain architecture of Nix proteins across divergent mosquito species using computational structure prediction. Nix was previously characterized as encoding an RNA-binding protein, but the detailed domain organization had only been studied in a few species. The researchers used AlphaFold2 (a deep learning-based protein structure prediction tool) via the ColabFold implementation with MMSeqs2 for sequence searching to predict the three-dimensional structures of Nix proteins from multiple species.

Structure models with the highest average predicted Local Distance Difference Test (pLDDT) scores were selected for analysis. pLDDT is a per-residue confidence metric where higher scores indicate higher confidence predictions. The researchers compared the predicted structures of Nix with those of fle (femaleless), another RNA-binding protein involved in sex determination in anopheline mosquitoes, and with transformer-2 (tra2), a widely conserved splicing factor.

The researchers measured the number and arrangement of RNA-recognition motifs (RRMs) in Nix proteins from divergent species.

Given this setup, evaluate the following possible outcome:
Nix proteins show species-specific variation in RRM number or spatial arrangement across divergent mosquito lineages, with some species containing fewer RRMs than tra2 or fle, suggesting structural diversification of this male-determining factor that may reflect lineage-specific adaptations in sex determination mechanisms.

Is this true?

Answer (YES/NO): NO